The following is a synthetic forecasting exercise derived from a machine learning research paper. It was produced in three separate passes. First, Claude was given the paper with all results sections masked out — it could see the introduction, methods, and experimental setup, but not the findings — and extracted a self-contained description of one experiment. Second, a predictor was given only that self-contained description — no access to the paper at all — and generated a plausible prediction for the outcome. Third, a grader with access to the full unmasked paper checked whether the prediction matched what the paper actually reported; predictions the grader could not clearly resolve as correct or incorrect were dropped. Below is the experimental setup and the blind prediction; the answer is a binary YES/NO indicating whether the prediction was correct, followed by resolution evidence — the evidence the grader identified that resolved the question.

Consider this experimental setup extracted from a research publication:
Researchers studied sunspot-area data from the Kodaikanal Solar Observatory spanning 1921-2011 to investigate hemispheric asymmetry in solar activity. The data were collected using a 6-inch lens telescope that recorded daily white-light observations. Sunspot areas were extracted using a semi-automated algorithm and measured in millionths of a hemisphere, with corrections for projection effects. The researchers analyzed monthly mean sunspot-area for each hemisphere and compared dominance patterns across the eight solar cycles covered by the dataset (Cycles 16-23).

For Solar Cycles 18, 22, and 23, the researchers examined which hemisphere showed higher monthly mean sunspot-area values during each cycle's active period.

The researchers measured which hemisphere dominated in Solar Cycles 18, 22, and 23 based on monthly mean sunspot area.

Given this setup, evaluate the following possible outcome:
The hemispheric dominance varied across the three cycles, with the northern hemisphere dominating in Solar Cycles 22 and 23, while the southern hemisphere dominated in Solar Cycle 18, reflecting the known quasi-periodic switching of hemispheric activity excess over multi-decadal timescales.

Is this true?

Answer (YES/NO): NO